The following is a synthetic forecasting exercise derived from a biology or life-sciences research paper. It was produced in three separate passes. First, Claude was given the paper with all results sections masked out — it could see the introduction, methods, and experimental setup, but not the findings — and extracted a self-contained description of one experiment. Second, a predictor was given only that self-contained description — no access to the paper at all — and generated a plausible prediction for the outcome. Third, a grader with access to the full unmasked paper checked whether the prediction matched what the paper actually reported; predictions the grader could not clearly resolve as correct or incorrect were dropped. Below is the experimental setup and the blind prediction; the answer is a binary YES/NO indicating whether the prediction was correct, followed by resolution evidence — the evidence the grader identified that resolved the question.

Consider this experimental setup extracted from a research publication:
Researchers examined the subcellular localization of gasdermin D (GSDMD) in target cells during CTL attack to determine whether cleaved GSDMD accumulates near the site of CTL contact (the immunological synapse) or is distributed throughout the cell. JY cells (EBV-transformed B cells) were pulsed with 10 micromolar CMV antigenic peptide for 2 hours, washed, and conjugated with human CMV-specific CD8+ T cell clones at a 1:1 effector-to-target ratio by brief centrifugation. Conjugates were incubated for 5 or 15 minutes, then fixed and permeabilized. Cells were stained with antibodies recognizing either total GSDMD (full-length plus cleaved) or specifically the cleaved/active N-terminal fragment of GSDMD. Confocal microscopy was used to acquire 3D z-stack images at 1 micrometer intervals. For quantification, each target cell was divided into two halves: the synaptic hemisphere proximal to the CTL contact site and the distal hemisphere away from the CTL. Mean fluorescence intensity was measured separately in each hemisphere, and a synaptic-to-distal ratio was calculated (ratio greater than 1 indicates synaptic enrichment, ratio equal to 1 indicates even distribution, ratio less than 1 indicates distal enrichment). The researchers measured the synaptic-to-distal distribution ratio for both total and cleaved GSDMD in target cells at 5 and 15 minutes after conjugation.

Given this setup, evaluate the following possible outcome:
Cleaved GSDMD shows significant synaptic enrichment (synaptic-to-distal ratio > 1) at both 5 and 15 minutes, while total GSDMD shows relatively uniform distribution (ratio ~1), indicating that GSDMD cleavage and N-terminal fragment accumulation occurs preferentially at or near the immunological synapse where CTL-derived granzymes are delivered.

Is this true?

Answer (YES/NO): YES